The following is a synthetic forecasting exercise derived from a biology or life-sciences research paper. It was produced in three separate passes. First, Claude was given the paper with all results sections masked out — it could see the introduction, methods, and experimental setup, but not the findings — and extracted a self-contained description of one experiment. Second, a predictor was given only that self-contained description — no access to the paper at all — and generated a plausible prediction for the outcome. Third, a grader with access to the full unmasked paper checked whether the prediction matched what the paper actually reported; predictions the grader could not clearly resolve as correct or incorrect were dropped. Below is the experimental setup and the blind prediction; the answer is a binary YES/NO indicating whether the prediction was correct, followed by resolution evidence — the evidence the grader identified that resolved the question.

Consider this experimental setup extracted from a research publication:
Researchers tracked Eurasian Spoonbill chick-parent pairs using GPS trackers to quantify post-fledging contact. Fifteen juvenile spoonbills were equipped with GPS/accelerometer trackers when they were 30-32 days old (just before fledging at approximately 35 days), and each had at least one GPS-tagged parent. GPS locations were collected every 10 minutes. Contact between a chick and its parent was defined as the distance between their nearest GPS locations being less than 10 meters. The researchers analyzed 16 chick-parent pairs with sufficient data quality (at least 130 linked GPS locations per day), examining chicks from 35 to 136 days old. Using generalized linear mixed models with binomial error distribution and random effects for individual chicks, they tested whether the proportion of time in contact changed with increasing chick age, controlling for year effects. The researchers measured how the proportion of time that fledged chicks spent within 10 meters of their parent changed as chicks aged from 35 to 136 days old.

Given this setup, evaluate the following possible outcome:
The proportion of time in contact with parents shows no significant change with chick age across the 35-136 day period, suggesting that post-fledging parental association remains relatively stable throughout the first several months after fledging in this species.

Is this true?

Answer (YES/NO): NO